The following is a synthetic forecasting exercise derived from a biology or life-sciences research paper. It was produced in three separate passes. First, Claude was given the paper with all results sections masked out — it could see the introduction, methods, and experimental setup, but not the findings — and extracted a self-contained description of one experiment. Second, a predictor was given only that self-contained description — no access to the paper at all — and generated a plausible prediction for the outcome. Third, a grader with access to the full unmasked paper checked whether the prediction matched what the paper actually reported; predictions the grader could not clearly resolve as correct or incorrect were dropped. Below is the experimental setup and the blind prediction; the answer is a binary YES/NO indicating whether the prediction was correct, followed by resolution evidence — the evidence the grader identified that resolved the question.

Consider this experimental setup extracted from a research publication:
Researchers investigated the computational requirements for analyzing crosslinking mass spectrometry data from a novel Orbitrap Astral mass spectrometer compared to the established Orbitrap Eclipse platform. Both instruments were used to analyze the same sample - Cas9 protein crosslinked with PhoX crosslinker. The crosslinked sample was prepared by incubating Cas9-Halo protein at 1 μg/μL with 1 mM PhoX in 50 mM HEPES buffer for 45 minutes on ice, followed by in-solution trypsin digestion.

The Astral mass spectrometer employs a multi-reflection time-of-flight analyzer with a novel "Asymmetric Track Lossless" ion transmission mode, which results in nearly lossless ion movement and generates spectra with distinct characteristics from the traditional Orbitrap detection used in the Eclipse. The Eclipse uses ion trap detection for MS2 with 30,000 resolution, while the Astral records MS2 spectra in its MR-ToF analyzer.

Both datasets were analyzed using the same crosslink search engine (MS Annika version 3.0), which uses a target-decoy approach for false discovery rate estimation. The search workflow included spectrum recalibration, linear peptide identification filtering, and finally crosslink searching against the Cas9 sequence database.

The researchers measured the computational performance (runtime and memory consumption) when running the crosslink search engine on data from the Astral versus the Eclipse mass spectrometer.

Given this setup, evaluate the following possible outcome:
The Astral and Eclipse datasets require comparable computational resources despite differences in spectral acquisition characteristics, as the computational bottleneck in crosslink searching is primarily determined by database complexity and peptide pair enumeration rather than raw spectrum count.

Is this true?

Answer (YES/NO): NO